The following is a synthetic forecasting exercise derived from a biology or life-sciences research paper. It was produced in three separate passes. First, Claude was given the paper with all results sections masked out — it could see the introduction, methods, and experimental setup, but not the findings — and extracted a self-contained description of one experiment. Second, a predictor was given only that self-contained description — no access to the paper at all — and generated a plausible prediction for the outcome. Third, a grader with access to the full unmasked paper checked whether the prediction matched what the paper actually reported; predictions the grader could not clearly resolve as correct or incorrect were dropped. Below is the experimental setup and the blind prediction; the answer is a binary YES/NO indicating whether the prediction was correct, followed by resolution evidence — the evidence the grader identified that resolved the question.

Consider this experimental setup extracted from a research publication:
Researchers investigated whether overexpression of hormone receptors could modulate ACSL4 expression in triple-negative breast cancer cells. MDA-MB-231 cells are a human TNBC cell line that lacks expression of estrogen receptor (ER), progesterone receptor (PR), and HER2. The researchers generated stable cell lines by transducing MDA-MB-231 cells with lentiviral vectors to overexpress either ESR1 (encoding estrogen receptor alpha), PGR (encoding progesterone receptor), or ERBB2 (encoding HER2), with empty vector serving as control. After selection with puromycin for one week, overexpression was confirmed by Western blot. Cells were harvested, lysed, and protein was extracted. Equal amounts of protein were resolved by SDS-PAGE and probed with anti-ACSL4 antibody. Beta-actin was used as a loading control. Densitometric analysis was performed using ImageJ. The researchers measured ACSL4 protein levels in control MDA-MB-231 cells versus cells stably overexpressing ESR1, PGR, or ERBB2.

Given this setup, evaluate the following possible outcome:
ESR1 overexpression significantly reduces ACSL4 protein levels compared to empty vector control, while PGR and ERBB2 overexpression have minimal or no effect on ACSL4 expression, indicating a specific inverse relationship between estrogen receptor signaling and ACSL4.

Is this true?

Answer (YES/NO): NO